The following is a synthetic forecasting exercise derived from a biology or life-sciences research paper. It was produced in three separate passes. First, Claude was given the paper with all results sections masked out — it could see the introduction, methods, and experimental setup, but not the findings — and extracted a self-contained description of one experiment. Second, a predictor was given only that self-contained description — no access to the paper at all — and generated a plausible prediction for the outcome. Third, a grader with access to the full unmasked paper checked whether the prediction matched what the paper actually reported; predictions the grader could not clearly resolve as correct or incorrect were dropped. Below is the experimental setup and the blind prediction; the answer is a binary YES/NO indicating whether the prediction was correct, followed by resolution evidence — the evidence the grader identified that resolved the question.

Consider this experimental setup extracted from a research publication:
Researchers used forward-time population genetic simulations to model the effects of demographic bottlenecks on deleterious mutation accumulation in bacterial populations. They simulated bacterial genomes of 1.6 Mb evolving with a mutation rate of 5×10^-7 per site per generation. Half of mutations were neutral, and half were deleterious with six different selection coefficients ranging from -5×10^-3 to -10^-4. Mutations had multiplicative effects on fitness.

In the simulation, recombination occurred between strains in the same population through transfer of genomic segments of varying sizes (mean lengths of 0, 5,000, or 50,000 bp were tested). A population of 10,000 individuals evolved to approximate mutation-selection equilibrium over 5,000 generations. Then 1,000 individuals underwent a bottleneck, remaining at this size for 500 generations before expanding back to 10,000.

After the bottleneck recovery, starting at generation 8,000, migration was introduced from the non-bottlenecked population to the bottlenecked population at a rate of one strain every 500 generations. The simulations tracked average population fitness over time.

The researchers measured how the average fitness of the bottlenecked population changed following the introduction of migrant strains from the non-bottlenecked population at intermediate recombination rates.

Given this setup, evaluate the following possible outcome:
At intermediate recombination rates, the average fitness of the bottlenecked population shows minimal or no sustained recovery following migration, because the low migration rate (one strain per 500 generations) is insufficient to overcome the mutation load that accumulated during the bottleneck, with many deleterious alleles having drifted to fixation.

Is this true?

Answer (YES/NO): NO